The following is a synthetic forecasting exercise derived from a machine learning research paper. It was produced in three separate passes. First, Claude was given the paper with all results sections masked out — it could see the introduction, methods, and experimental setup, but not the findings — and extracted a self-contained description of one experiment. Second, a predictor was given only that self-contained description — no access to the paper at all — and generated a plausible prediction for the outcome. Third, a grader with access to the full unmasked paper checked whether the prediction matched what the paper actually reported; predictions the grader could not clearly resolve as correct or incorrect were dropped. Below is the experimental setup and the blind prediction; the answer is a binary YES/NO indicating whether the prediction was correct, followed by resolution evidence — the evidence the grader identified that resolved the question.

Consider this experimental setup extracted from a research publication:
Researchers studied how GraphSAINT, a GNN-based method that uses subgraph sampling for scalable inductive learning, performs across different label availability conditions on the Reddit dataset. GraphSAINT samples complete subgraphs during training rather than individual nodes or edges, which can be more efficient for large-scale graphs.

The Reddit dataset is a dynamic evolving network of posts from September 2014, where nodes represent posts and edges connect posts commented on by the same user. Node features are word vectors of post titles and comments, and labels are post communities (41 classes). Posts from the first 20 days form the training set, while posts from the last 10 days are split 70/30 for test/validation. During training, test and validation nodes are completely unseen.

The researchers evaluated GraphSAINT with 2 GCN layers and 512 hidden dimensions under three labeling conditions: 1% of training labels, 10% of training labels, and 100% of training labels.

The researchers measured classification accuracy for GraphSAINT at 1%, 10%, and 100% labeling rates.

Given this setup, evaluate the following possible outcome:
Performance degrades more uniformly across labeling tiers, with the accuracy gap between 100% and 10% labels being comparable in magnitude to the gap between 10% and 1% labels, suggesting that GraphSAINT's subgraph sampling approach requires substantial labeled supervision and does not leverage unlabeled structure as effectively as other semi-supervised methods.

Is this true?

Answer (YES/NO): NO